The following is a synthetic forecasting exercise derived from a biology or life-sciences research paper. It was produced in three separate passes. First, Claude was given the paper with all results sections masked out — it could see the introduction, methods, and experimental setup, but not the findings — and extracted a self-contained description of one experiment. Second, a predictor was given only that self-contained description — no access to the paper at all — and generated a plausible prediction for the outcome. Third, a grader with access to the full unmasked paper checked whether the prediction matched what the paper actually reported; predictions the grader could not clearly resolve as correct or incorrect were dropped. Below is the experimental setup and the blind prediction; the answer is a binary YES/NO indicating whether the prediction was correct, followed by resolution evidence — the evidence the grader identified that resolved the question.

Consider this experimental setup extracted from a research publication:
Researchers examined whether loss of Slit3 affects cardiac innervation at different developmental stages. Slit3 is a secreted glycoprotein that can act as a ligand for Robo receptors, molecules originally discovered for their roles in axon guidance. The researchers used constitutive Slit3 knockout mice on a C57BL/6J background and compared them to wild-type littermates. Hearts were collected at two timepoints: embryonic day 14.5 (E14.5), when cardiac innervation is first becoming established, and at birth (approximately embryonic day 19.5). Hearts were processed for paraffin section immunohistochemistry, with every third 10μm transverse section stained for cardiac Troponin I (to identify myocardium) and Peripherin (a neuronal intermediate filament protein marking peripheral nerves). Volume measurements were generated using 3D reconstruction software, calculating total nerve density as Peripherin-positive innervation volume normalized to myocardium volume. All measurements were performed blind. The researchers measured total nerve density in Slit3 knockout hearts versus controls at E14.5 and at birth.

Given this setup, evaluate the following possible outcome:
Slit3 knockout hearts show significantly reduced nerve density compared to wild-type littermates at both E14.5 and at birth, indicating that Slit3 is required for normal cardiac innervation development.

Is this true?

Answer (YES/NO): NO